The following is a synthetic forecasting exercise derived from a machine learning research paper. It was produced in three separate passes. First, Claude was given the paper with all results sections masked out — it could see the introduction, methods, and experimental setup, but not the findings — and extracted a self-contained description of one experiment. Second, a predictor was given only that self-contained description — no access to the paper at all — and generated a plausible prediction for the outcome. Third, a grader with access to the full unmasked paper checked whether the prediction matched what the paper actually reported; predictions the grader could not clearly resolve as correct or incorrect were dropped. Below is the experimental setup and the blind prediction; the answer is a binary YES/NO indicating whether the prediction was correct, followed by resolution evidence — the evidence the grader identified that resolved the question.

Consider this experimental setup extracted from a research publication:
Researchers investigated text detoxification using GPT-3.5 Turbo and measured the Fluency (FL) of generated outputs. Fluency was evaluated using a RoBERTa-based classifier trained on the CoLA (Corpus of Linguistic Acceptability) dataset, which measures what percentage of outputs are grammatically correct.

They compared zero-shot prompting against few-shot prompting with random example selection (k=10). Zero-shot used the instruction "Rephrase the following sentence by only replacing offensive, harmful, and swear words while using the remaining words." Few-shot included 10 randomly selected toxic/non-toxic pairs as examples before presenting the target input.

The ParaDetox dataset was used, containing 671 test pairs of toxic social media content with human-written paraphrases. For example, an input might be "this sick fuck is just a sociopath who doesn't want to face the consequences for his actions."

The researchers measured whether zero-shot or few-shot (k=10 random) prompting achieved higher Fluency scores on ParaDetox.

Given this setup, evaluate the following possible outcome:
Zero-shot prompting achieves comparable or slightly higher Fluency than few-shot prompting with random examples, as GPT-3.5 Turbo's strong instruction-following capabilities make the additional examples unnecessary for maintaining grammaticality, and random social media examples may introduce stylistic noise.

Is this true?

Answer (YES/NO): YES